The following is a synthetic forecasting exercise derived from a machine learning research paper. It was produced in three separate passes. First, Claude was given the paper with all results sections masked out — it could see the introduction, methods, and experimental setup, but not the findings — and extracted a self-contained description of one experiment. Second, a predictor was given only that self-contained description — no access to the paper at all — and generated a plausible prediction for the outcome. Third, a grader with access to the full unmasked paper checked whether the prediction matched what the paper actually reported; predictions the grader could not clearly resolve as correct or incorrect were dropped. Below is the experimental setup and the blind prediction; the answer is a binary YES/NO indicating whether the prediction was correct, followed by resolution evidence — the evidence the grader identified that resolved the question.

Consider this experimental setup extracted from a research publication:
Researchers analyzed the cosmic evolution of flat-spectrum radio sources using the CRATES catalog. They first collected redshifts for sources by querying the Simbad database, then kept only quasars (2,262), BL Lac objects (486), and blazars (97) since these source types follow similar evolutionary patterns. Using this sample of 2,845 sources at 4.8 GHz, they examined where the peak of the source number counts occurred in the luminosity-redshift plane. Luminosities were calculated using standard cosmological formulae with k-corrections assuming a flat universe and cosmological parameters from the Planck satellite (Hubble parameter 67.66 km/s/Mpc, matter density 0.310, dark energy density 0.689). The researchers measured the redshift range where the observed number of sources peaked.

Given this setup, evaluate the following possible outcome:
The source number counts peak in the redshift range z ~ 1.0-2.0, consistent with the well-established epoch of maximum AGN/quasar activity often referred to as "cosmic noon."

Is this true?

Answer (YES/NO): NO